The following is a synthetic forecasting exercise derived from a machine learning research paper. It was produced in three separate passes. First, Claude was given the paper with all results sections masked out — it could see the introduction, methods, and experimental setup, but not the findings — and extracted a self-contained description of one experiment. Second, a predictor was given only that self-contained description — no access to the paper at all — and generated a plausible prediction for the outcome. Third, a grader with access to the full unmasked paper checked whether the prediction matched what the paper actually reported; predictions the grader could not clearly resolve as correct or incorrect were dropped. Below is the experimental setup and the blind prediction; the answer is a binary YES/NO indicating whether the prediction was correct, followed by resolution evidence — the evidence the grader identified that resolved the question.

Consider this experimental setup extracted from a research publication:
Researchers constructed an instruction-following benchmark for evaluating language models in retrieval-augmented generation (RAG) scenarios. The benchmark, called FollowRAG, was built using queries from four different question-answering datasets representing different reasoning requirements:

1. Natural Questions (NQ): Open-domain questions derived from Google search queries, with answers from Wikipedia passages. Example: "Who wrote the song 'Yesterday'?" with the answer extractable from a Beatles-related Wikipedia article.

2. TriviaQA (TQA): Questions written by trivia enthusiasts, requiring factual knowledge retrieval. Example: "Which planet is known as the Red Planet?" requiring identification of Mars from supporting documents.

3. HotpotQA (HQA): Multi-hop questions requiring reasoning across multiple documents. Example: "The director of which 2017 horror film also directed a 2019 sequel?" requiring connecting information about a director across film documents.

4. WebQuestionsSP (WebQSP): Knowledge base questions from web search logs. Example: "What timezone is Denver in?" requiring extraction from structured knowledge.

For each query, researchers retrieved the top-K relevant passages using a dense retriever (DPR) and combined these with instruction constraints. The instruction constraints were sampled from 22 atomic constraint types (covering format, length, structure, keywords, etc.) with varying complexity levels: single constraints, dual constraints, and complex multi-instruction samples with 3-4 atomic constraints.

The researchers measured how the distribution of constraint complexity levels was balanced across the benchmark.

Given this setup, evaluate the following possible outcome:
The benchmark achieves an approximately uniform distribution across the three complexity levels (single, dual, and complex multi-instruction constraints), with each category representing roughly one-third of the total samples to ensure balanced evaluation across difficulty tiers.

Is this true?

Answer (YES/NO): YES